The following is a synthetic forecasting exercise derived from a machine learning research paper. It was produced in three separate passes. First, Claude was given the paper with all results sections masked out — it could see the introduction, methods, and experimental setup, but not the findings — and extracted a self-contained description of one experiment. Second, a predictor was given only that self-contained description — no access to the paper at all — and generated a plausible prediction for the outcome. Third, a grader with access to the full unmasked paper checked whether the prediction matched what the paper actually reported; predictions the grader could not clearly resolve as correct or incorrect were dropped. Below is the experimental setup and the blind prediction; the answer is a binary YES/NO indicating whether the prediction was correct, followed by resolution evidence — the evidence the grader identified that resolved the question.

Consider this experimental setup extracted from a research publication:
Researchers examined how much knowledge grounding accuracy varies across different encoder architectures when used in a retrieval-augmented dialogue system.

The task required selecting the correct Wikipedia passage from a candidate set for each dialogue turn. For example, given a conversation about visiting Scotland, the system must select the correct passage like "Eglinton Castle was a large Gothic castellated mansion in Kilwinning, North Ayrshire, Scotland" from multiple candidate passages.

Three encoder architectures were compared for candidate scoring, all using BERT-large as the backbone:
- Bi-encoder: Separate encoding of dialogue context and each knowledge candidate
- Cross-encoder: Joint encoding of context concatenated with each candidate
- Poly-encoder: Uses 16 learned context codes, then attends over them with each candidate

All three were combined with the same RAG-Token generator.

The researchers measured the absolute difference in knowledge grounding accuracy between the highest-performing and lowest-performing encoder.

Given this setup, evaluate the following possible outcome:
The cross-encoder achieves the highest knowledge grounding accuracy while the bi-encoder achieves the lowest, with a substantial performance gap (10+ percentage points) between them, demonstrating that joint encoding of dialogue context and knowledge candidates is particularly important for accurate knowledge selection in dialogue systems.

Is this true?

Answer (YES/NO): NO